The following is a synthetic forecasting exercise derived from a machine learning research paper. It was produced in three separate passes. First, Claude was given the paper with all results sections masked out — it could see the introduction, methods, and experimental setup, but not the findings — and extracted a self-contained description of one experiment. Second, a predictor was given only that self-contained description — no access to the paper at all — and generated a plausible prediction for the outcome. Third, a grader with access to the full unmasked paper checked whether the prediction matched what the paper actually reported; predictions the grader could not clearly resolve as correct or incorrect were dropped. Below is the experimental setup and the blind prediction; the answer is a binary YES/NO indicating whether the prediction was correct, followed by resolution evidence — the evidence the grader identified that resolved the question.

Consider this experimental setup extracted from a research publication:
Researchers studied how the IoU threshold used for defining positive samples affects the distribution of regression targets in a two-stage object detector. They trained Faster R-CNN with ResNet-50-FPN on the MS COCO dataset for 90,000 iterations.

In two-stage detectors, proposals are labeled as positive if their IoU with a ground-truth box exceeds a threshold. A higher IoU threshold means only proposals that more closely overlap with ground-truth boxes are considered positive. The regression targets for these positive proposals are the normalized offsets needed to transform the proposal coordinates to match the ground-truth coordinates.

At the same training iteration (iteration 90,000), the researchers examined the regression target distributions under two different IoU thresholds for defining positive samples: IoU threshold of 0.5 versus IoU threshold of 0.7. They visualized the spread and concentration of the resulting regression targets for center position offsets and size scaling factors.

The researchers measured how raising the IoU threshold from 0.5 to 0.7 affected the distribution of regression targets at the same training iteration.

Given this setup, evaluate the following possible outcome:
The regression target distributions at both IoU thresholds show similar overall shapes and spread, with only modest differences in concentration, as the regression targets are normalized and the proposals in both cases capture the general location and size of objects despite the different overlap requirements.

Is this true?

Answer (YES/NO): NO